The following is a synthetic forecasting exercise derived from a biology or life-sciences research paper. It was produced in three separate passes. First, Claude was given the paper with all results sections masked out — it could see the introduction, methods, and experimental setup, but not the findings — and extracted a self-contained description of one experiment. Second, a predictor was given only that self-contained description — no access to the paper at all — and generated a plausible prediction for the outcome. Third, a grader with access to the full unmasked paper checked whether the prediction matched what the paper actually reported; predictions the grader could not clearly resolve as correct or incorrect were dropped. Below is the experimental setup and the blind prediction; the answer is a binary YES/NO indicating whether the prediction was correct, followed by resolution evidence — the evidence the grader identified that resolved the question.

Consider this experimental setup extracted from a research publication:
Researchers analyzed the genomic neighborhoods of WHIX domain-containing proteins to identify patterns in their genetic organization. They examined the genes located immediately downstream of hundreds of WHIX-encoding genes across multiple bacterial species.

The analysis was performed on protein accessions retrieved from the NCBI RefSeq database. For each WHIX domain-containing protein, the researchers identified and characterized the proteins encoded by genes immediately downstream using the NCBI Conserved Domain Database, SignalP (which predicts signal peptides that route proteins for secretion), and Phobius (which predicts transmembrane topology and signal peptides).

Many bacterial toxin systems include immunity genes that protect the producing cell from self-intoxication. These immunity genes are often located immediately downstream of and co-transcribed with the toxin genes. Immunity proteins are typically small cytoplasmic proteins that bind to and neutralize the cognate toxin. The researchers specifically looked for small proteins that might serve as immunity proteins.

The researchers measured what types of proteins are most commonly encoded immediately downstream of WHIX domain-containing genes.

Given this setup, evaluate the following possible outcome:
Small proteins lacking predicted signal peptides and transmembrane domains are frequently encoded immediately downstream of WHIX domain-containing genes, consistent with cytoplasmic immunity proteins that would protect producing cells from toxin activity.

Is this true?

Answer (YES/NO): NO